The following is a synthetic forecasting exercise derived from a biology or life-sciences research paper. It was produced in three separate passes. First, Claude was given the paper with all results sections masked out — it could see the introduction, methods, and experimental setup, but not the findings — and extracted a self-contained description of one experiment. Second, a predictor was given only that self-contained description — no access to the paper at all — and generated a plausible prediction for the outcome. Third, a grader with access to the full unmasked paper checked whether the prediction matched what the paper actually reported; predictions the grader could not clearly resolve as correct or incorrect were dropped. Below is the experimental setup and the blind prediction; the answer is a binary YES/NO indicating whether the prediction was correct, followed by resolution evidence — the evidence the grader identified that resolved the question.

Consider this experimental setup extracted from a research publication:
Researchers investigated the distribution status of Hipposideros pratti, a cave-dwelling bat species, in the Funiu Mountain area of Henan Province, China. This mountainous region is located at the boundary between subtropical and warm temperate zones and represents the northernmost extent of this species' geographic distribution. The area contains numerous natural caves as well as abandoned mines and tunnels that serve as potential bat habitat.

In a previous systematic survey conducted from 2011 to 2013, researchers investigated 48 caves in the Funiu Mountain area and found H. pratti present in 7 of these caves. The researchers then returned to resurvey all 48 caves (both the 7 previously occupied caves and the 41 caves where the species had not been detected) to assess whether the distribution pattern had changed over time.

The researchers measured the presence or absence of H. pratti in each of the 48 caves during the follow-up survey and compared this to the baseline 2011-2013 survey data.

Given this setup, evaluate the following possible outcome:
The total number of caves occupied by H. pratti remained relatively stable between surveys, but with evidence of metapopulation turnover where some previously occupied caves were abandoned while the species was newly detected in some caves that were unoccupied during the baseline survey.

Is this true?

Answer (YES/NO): NO